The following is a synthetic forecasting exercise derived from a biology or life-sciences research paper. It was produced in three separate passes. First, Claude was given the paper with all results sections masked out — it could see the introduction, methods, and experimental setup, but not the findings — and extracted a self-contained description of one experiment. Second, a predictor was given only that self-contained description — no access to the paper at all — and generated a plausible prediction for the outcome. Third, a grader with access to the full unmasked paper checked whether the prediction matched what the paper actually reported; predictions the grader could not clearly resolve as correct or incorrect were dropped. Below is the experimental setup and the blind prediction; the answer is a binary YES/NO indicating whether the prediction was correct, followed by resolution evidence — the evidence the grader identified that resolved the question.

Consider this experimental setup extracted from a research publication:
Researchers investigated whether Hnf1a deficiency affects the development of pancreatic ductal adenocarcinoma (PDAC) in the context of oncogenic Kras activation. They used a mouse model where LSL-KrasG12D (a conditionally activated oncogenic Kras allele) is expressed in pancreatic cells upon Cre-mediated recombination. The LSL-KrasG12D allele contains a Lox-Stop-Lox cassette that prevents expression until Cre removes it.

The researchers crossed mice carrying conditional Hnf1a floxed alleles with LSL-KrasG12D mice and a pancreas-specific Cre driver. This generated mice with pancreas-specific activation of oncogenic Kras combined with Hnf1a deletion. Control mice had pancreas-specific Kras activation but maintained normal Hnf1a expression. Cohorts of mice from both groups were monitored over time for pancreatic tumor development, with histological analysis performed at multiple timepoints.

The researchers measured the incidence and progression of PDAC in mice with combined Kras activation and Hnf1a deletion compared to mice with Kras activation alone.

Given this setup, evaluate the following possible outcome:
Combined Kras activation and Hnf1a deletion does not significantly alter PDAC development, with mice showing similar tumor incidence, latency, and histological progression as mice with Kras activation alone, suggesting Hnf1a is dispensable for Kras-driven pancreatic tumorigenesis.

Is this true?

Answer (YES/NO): NO